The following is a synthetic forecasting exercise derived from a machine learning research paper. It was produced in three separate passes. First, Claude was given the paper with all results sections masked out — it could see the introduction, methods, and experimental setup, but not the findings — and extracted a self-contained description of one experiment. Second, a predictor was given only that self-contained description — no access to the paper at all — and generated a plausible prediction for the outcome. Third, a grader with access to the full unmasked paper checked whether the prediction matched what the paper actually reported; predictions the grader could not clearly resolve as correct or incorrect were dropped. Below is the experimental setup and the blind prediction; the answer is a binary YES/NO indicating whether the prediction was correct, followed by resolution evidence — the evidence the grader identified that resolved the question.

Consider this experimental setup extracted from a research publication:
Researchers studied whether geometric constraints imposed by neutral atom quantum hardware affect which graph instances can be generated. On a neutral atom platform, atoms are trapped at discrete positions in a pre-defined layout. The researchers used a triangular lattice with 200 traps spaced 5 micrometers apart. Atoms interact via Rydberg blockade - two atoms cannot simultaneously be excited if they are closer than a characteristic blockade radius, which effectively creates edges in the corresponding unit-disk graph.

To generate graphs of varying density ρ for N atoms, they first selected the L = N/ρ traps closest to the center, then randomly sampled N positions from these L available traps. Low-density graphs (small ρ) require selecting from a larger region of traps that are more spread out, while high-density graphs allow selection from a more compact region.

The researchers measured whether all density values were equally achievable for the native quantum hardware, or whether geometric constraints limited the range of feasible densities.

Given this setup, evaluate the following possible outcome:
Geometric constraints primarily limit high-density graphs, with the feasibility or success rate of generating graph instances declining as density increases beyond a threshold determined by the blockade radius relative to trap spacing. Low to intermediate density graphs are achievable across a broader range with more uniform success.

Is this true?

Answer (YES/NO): NO